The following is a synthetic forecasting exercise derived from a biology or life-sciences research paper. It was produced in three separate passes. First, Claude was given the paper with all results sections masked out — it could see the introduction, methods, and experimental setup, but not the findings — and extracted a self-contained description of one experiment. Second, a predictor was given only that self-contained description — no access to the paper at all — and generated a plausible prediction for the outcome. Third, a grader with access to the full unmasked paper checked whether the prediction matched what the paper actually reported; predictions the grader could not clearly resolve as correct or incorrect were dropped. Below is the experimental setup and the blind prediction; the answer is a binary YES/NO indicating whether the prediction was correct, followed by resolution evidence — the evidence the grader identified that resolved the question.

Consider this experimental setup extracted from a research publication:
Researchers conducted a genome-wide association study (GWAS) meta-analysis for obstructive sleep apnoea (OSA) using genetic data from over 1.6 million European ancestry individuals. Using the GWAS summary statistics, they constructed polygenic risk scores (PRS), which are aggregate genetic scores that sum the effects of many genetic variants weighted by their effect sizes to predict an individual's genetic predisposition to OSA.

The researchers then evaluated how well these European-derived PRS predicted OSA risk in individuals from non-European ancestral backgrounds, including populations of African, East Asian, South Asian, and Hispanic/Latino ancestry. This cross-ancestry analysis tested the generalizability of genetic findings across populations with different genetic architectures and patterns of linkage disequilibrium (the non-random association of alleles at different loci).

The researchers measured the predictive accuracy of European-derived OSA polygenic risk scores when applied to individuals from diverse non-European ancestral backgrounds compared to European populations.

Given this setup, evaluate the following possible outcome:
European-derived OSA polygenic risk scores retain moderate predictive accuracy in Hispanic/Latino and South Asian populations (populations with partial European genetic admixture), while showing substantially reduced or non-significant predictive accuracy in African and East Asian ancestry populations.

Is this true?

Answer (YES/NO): NO